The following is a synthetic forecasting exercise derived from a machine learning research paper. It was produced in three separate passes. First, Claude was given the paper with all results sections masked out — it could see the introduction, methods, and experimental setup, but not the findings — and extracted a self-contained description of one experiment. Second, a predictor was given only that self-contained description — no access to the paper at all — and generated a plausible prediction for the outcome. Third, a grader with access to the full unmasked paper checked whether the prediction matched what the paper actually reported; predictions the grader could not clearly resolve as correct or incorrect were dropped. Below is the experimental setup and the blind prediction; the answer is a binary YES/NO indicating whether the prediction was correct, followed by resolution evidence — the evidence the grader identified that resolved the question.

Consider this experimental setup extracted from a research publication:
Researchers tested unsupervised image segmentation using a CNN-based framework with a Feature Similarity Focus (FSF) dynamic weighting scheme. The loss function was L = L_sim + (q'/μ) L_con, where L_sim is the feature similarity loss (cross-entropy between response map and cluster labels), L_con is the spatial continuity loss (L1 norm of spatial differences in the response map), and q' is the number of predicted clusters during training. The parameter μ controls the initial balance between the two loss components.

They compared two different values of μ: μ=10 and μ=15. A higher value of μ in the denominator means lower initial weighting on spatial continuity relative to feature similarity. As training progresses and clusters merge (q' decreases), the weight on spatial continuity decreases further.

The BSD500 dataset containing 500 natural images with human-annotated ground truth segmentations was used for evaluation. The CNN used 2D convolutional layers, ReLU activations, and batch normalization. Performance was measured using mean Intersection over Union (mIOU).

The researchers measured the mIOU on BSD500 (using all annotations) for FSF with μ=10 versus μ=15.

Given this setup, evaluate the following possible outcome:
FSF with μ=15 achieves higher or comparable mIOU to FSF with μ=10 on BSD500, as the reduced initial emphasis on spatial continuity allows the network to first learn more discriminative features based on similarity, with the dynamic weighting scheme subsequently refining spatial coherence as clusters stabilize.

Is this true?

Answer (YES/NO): YES